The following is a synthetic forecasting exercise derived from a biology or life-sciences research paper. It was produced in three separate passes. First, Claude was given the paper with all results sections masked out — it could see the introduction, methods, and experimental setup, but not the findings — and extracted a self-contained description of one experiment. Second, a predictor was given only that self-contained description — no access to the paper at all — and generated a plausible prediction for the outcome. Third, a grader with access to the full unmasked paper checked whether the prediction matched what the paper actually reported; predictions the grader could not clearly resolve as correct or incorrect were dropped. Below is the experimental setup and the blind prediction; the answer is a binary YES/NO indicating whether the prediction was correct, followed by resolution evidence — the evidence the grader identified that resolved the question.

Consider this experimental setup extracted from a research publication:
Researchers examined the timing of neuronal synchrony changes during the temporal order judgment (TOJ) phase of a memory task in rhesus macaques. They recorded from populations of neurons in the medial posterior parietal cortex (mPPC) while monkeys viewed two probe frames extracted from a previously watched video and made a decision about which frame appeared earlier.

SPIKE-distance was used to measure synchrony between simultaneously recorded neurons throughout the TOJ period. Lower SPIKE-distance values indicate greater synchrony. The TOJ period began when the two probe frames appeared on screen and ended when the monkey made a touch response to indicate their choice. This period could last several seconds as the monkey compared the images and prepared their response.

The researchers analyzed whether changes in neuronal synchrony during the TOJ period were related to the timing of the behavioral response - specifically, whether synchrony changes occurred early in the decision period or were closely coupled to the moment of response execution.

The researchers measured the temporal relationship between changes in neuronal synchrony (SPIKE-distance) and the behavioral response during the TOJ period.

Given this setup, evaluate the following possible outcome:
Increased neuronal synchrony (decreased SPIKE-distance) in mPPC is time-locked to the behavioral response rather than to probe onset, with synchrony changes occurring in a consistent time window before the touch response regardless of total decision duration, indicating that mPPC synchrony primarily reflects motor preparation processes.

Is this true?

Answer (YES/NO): NO